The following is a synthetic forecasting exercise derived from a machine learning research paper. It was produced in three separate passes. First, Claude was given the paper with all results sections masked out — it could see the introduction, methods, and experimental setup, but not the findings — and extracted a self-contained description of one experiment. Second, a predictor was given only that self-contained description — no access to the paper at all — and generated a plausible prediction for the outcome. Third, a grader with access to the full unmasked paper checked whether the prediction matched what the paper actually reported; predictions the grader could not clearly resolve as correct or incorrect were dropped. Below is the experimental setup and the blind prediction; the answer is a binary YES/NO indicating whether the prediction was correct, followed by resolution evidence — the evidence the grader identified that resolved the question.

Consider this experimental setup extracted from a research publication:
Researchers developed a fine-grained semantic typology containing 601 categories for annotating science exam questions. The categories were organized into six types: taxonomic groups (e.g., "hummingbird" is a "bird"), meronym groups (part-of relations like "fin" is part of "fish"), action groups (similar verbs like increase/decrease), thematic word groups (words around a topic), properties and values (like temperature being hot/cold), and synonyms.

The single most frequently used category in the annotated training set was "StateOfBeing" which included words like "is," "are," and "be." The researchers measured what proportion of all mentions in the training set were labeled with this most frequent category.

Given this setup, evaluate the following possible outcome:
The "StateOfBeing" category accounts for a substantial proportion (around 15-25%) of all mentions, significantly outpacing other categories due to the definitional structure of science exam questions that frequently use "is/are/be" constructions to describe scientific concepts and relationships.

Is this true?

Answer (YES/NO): NO